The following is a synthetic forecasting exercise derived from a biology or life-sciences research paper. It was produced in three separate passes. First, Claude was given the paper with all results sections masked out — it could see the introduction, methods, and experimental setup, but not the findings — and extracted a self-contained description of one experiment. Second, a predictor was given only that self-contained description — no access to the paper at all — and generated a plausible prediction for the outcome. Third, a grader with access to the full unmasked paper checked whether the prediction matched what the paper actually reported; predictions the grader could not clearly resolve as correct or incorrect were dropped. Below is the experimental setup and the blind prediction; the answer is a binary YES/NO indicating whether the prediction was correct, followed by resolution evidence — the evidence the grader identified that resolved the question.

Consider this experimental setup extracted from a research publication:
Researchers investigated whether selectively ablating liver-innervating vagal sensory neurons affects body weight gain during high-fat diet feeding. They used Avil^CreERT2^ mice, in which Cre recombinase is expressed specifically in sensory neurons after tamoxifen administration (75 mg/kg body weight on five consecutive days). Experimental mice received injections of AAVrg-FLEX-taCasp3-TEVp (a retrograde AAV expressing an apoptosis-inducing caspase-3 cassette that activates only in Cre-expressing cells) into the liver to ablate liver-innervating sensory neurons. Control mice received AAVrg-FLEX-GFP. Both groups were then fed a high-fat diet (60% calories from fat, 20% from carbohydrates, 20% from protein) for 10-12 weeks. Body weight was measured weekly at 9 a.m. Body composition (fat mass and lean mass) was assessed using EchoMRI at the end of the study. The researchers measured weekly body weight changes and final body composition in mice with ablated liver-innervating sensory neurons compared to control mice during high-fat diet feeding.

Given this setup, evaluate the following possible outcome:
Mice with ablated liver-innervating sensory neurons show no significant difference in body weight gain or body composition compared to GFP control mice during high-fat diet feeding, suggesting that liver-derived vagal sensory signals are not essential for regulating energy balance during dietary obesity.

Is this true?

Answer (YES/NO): NO